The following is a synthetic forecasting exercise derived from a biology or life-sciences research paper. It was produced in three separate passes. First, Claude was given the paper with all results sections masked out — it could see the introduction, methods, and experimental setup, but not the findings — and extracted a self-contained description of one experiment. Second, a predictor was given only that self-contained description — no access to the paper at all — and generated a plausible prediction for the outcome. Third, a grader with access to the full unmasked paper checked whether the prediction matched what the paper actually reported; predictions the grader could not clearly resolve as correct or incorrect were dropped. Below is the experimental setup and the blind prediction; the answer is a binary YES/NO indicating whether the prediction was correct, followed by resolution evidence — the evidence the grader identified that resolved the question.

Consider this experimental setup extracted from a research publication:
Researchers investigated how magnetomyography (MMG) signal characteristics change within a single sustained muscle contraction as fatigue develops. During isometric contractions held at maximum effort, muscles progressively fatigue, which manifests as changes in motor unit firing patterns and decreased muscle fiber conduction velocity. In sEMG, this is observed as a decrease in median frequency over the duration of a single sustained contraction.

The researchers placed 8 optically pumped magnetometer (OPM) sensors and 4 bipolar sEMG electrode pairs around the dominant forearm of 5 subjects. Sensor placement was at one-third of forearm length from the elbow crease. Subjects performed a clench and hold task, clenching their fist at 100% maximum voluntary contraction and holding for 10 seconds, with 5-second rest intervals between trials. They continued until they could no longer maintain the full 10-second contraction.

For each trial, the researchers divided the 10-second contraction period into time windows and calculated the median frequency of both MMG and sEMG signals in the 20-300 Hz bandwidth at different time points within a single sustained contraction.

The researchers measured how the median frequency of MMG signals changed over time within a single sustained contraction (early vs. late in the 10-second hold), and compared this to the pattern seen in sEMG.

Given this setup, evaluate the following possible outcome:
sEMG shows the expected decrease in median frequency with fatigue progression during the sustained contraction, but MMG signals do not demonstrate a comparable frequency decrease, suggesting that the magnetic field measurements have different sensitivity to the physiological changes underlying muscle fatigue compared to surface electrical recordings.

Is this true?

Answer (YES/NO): NO